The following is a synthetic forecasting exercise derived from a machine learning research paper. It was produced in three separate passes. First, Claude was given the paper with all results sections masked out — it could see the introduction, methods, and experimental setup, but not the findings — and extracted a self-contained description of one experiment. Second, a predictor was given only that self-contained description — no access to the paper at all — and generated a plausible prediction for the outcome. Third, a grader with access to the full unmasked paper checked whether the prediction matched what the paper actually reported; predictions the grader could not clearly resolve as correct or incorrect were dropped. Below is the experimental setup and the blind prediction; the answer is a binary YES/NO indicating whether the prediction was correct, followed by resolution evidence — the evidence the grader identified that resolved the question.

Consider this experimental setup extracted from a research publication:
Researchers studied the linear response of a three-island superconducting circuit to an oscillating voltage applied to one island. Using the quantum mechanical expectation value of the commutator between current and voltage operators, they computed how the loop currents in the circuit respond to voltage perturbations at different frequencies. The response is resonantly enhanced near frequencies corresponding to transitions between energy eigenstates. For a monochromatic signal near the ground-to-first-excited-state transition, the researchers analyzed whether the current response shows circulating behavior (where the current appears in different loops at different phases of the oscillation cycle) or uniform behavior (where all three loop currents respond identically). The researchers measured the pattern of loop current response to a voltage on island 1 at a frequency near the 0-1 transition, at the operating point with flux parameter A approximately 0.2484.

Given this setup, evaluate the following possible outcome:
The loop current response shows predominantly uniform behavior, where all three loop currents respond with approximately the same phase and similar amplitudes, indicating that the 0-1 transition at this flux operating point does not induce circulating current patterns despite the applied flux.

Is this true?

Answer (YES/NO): NO